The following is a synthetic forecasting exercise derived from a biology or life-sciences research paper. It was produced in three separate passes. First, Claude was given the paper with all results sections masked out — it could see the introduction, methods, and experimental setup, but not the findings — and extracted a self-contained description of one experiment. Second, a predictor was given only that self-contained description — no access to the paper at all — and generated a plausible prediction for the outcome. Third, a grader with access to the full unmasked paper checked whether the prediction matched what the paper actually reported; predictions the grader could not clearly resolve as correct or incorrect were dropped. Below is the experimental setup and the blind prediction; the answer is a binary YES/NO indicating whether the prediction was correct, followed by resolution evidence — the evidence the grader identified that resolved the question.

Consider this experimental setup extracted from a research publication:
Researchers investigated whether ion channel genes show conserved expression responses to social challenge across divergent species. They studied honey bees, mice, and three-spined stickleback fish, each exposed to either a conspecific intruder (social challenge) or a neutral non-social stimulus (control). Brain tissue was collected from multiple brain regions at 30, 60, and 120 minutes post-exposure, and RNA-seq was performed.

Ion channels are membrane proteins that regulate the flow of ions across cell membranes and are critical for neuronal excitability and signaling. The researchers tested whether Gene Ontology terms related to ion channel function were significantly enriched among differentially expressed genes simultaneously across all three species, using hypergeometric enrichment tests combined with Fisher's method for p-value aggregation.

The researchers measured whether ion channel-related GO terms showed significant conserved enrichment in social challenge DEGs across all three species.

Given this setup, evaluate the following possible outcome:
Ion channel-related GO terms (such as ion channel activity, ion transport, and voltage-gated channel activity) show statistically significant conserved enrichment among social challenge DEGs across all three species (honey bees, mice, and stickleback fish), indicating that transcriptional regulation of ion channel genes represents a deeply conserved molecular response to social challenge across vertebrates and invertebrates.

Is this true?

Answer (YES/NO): YES